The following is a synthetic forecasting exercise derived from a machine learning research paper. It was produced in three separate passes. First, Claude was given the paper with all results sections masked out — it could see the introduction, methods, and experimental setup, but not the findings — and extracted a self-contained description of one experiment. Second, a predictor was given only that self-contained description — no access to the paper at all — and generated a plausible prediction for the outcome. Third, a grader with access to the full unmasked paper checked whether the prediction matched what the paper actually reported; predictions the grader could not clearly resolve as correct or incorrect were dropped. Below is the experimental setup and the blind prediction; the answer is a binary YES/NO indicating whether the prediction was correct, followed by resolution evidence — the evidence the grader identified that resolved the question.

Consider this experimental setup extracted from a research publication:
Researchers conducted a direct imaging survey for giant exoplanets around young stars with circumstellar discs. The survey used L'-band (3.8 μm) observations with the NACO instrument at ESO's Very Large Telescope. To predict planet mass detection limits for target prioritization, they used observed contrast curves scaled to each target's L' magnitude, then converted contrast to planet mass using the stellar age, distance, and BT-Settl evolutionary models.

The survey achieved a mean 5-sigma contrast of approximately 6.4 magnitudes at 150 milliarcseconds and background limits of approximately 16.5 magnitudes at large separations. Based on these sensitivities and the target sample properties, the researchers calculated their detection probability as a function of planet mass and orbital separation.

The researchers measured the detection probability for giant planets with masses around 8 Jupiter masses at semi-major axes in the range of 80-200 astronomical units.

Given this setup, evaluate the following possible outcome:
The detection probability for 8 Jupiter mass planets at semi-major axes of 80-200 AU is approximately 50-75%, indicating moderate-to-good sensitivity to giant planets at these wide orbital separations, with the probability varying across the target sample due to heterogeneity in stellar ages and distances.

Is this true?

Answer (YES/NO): YES